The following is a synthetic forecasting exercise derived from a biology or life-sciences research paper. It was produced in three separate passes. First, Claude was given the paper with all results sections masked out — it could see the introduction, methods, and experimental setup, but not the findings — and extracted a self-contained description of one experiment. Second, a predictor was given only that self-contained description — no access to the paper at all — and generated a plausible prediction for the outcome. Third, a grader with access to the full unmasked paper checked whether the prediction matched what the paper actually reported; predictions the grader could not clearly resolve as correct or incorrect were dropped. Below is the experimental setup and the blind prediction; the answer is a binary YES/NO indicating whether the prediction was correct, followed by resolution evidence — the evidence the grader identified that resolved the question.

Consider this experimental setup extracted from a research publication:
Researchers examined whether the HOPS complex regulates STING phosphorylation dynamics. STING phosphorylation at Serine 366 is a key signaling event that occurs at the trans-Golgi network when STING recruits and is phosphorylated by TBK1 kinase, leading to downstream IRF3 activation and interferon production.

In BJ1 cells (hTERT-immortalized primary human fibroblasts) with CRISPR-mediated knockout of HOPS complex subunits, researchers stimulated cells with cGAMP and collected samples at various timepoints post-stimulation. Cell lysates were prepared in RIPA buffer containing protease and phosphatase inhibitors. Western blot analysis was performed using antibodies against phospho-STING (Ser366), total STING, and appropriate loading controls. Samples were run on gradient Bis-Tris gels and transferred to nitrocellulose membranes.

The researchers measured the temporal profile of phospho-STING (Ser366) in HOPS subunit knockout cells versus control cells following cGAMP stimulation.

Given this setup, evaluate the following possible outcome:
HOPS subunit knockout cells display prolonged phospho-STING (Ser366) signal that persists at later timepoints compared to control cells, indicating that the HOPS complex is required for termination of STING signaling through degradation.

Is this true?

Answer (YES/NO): YES